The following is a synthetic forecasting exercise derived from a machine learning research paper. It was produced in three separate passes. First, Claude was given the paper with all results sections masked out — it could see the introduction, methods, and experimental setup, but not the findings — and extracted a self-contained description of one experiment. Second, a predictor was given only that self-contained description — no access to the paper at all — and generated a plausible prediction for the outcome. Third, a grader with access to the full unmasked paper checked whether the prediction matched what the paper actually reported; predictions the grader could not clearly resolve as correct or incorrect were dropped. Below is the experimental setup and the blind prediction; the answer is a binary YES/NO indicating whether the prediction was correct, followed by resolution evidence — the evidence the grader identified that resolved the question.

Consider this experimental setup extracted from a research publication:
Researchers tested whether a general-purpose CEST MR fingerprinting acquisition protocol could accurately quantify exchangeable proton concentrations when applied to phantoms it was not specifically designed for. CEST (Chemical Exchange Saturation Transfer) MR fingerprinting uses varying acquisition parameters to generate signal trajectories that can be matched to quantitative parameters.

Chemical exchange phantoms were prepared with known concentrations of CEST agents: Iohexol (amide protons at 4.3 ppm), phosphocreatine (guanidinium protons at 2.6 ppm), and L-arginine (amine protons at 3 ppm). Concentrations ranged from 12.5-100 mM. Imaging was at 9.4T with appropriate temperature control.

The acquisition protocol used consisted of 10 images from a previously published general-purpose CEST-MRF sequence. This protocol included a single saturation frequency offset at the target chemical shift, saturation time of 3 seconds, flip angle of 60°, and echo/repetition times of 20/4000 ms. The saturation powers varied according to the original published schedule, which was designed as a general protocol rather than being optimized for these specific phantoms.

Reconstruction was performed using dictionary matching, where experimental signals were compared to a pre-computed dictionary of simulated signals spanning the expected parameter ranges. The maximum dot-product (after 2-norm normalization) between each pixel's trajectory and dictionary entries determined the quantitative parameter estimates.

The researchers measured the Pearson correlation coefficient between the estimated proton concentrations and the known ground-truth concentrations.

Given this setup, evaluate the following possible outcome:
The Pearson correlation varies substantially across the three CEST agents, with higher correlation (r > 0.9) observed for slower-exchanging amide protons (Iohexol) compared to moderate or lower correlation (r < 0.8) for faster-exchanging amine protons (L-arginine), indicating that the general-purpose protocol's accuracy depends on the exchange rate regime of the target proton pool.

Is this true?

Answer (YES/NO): NO